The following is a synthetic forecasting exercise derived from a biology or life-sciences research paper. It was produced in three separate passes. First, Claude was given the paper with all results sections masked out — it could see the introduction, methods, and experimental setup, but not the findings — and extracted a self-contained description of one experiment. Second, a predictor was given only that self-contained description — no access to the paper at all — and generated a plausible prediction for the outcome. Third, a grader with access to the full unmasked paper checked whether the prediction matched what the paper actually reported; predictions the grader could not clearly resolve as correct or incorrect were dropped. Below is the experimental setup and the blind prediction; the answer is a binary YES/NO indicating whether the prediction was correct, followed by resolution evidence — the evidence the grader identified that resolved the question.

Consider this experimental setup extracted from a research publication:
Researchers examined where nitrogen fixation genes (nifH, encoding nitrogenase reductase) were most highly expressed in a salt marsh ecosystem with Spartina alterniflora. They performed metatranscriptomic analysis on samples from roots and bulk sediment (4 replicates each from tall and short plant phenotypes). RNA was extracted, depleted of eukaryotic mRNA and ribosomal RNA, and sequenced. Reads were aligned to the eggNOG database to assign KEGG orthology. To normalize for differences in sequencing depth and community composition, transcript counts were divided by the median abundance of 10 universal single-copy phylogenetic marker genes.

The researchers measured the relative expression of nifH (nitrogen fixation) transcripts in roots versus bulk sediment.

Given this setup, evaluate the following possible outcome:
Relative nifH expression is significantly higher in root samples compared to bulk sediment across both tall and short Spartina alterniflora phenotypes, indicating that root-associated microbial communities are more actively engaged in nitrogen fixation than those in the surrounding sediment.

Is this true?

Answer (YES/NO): NO